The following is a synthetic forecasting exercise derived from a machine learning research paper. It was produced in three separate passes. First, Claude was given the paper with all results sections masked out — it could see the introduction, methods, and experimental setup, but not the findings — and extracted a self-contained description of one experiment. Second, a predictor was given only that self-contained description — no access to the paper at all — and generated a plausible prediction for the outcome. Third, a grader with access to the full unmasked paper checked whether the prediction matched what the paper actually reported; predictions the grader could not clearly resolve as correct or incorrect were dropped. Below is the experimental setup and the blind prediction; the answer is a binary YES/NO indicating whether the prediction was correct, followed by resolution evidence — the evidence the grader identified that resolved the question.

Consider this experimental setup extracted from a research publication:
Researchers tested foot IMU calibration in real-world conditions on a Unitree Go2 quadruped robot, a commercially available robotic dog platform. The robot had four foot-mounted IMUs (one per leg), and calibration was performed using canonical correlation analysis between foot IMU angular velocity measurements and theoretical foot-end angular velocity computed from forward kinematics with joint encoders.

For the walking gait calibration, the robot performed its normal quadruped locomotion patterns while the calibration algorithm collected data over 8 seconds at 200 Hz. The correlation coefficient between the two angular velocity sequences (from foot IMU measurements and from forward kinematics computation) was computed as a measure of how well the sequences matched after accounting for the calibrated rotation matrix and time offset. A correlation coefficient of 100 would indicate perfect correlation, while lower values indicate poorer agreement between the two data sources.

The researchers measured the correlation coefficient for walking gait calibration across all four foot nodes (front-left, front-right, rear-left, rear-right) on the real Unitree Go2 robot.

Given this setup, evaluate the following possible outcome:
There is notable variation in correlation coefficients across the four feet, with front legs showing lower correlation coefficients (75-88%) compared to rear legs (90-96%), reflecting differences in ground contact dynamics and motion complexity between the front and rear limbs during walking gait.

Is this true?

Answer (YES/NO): NO